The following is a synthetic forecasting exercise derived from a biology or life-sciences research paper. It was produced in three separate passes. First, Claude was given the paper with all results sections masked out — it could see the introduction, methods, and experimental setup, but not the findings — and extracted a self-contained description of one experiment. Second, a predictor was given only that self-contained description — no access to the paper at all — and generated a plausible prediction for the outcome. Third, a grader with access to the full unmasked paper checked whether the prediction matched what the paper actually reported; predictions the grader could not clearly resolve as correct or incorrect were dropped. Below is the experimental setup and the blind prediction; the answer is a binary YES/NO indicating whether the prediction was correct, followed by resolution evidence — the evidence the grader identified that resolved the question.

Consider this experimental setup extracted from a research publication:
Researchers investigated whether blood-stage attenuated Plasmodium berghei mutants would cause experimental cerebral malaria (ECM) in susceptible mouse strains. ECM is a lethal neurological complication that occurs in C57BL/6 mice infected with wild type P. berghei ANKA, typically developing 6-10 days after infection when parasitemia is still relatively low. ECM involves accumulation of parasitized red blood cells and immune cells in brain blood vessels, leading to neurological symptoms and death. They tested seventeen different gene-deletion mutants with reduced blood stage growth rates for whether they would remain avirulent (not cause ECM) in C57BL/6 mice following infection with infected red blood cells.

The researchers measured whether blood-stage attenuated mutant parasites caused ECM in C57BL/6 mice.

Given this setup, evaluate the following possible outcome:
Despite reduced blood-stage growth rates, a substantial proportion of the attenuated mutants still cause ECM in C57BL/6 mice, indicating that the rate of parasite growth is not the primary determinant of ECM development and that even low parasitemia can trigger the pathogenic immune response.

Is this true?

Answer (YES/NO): YES